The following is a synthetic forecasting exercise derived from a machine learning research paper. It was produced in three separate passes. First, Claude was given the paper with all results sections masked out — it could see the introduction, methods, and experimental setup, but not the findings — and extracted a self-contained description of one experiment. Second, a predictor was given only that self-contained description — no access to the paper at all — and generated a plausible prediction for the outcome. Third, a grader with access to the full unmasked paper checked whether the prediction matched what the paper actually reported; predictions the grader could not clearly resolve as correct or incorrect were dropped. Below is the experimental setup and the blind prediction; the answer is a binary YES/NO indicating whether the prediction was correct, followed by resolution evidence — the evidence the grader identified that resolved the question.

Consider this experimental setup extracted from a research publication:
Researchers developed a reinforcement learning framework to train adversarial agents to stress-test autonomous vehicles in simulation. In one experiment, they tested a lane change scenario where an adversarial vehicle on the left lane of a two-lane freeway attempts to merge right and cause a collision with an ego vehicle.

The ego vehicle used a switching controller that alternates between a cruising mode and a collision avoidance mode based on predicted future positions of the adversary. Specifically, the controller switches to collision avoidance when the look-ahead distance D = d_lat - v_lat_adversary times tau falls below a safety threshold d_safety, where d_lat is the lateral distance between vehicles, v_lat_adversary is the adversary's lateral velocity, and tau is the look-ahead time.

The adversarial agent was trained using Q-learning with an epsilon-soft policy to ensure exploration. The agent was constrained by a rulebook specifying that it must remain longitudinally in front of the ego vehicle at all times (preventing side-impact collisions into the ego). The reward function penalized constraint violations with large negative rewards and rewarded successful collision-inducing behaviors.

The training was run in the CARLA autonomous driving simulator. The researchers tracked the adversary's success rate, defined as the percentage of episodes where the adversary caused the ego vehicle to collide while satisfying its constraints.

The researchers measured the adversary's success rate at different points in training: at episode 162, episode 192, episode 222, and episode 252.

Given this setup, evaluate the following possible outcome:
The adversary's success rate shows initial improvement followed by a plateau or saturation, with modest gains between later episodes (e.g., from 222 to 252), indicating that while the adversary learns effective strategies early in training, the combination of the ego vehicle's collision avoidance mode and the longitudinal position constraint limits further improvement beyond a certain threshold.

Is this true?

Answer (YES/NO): YES